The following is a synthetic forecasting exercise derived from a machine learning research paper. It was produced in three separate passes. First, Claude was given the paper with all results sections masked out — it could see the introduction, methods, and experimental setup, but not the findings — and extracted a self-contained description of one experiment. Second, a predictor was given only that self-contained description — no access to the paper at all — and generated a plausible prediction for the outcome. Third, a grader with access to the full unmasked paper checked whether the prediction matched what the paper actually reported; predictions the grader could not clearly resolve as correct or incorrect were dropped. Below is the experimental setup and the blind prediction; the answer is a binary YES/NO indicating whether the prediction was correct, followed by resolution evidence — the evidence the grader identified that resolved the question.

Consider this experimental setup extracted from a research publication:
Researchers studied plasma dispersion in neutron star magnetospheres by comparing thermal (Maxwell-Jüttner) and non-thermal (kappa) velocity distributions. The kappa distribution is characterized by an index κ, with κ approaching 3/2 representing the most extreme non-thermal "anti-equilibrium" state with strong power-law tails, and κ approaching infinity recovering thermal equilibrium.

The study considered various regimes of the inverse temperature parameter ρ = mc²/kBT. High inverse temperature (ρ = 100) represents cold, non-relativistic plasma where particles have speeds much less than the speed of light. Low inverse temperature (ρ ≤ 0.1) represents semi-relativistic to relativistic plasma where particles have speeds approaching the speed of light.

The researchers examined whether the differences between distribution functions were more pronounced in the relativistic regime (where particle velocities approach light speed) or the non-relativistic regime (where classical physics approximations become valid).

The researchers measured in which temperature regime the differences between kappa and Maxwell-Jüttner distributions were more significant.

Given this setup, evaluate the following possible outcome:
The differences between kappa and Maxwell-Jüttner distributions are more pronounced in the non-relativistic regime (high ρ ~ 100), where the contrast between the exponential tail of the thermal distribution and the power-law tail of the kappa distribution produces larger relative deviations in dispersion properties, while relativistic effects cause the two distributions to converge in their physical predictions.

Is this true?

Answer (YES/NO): NO